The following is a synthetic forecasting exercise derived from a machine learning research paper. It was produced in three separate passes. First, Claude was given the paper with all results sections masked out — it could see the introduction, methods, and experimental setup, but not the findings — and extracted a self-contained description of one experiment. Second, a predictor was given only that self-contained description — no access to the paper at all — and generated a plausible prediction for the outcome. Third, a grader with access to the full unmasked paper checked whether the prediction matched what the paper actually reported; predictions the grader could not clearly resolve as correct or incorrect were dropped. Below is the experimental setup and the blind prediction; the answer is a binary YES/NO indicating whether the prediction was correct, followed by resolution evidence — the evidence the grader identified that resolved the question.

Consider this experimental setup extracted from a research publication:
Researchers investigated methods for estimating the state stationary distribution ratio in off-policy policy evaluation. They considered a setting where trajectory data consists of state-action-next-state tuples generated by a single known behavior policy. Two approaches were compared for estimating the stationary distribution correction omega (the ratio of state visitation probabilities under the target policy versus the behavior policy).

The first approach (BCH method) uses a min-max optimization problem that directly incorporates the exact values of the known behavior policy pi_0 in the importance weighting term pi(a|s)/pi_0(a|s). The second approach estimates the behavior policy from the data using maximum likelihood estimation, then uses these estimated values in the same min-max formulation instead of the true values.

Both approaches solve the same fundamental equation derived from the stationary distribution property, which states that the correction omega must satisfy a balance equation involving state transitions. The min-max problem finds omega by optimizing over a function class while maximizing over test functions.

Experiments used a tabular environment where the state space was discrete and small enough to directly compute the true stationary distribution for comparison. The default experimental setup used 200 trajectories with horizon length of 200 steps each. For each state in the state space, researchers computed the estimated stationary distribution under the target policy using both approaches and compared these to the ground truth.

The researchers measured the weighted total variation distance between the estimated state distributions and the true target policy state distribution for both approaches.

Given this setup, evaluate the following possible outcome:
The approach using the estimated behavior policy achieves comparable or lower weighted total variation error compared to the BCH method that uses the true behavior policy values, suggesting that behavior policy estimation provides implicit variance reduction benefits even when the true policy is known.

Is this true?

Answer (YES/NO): YES